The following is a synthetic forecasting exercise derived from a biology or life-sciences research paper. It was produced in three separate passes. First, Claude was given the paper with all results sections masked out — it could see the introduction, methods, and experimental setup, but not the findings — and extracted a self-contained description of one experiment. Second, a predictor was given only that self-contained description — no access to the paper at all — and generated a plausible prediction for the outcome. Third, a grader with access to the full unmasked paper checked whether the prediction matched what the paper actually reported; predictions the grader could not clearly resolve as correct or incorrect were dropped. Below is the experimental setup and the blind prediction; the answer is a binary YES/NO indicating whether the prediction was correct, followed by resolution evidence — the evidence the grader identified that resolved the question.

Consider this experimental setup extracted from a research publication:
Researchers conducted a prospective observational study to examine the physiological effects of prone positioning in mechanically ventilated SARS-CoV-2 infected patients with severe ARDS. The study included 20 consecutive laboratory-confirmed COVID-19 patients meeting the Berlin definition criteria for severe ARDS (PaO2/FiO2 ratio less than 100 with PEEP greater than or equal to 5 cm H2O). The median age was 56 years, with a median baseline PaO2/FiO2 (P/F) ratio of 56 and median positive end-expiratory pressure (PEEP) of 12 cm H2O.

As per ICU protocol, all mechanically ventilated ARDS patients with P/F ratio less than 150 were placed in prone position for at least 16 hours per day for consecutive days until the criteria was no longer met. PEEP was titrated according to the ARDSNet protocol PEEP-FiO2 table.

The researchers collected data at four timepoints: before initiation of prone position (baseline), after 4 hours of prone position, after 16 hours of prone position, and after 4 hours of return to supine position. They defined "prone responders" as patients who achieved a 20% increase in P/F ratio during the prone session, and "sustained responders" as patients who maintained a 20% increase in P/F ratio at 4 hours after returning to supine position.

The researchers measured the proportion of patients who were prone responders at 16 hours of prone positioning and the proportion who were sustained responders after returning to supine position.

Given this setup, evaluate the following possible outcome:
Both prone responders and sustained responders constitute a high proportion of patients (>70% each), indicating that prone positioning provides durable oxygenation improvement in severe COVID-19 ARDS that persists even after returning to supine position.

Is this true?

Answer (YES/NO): NO